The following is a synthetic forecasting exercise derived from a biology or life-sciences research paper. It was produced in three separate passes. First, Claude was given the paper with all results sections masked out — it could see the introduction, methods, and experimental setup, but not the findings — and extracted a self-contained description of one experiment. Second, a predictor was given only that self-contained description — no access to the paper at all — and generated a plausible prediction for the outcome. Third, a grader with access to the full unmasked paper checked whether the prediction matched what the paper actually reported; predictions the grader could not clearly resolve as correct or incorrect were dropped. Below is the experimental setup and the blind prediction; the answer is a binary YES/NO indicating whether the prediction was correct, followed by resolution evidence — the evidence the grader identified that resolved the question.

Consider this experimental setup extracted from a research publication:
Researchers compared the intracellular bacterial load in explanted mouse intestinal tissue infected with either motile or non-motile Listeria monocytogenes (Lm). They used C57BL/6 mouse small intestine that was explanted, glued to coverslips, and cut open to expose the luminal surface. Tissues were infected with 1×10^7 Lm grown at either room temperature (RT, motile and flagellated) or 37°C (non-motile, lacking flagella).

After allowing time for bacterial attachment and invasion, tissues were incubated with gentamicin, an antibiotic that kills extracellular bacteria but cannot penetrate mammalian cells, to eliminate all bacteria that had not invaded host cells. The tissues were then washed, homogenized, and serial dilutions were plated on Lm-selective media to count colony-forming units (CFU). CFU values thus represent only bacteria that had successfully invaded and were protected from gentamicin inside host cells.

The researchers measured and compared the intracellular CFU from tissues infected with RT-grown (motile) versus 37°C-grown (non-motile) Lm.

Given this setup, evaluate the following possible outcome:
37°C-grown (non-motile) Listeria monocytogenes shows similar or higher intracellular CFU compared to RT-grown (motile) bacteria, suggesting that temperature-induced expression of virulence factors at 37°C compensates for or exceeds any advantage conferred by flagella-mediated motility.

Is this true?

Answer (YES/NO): NO